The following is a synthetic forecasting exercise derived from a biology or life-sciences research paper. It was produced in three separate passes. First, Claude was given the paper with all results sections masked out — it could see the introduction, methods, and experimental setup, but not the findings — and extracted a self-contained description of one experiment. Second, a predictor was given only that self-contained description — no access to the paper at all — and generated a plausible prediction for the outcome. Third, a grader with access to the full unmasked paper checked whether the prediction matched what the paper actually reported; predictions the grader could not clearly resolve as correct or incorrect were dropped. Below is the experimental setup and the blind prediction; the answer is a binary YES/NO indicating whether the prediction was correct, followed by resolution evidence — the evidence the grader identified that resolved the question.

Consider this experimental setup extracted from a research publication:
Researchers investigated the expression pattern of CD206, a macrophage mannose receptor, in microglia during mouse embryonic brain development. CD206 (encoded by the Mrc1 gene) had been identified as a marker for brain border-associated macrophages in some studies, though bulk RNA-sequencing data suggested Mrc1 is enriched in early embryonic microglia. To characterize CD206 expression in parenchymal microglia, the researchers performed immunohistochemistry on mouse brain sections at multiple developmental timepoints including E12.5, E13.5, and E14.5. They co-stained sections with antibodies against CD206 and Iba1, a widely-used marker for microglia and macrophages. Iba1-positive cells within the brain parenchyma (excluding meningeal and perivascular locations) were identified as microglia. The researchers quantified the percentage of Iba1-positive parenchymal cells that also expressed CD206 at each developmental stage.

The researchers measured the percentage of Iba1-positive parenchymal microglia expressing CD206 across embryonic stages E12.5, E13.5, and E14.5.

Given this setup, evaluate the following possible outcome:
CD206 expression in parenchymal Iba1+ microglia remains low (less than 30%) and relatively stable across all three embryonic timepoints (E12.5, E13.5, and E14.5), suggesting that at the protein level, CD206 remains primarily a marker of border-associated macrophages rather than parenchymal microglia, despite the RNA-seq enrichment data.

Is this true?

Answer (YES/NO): NO